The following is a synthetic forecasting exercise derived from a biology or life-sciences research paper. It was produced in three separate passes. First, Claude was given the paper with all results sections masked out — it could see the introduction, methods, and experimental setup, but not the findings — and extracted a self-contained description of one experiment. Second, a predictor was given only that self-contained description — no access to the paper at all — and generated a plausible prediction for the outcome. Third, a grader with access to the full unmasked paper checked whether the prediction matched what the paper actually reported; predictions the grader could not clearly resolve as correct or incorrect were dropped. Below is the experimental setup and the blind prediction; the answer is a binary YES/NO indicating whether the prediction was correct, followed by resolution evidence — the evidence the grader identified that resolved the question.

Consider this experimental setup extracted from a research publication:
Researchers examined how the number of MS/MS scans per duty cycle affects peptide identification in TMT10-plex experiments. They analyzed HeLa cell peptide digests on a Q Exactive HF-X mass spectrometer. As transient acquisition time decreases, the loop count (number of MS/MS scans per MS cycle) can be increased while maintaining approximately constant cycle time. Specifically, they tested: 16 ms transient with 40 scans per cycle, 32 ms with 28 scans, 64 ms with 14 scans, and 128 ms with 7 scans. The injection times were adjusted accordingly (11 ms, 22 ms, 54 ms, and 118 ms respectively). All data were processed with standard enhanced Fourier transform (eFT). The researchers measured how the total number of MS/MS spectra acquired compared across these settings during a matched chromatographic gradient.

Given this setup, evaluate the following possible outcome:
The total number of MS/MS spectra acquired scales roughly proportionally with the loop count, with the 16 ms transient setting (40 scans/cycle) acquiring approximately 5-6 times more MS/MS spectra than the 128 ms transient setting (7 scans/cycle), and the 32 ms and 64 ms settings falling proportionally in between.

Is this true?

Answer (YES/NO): NO